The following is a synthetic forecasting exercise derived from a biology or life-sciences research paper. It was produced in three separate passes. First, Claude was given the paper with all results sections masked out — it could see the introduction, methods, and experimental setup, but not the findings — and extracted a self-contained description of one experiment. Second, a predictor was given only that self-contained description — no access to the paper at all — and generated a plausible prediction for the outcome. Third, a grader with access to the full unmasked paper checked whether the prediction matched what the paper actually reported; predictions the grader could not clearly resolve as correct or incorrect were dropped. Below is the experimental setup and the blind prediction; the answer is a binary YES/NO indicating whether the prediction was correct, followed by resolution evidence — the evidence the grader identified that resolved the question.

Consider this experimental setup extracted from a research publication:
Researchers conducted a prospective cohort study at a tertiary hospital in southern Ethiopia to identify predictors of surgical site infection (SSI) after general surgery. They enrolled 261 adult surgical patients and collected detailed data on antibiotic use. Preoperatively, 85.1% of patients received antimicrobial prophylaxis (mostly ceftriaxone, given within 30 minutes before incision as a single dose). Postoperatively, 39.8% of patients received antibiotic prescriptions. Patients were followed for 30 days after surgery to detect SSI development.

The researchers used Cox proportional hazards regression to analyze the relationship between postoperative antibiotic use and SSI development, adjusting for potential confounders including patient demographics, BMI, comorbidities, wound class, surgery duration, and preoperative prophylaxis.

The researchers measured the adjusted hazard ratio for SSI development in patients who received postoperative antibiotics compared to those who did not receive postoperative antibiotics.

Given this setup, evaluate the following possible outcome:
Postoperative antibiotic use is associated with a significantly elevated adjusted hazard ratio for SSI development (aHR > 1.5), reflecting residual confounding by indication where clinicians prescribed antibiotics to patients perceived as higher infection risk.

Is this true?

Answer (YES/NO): YES